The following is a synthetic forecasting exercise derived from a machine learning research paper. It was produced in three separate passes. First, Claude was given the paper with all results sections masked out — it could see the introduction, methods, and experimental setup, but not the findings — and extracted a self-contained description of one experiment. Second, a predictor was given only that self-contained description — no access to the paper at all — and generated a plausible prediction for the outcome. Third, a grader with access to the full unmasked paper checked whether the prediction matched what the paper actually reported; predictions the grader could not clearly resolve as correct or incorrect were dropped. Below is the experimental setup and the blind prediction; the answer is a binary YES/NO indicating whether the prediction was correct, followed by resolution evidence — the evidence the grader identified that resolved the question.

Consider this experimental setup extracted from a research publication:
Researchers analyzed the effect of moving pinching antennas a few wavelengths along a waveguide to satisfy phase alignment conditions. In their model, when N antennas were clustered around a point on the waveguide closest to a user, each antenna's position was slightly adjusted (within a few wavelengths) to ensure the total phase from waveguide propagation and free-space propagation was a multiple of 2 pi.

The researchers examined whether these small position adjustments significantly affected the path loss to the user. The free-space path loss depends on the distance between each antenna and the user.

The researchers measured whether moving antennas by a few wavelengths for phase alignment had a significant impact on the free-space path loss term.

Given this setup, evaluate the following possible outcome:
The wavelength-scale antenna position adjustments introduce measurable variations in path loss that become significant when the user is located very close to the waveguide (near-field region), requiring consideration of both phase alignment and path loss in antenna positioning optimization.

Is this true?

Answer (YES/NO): NO